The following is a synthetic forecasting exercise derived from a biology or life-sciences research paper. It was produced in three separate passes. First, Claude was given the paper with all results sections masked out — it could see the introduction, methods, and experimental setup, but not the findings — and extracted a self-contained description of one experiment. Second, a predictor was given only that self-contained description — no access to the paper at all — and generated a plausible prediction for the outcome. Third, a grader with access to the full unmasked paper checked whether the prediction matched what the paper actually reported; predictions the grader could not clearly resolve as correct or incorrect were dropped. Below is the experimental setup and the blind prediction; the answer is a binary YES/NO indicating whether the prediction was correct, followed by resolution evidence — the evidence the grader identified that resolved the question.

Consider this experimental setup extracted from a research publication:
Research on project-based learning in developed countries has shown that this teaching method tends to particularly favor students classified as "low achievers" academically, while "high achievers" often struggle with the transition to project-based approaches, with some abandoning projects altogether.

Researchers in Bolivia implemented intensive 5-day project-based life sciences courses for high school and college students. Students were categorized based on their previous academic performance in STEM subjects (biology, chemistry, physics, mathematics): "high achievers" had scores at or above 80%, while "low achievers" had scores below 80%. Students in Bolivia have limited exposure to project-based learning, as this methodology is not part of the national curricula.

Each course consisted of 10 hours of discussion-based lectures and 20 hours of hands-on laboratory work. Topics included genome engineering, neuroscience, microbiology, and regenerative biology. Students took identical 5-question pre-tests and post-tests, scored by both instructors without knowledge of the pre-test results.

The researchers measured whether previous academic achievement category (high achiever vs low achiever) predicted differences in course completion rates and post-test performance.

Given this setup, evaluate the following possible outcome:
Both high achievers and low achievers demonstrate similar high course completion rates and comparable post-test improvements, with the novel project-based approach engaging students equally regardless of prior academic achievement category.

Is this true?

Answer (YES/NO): YES